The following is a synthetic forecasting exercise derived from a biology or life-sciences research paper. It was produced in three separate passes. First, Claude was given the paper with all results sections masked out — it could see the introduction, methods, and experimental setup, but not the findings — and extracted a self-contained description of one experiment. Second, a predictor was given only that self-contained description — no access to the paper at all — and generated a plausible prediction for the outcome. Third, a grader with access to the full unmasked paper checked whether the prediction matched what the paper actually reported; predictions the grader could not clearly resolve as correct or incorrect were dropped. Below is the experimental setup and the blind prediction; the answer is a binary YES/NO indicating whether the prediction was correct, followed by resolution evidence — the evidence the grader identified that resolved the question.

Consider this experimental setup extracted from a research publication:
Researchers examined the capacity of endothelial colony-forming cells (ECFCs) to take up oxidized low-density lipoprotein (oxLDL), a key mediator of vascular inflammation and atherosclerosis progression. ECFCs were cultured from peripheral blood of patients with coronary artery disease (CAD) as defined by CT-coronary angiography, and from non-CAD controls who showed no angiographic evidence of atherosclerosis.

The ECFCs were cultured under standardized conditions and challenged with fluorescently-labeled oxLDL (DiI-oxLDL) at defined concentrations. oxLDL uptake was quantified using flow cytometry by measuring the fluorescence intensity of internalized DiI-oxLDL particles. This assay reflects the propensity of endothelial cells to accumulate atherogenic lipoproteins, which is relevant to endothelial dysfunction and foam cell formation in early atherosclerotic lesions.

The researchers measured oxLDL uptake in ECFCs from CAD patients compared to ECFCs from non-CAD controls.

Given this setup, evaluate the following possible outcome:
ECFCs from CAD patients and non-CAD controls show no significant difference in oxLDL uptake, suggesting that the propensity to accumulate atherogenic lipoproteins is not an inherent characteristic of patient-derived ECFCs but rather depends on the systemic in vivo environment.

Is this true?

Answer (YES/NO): NO